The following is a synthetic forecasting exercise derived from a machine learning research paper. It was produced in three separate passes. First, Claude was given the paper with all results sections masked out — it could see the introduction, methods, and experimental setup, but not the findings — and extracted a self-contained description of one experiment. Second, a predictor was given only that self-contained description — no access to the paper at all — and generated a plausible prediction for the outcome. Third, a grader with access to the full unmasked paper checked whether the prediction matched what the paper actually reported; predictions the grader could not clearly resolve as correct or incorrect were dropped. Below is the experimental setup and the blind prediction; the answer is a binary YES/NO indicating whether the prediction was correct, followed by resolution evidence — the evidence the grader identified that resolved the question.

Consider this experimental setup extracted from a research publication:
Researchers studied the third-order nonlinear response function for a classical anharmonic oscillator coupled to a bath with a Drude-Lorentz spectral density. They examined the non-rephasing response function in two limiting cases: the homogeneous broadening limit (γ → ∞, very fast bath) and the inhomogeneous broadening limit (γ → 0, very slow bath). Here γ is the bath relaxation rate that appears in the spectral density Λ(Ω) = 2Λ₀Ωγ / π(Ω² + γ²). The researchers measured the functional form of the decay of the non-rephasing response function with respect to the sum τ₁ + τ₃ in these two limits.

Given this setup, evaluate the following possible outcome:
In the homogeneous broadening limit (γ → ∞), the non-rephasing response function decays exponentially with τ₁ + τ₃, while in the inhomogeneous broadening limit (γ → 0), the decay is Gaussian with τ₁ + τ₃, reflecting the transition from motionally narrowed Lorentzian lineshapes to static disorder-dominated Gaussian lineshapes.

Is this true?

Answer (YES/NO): YES